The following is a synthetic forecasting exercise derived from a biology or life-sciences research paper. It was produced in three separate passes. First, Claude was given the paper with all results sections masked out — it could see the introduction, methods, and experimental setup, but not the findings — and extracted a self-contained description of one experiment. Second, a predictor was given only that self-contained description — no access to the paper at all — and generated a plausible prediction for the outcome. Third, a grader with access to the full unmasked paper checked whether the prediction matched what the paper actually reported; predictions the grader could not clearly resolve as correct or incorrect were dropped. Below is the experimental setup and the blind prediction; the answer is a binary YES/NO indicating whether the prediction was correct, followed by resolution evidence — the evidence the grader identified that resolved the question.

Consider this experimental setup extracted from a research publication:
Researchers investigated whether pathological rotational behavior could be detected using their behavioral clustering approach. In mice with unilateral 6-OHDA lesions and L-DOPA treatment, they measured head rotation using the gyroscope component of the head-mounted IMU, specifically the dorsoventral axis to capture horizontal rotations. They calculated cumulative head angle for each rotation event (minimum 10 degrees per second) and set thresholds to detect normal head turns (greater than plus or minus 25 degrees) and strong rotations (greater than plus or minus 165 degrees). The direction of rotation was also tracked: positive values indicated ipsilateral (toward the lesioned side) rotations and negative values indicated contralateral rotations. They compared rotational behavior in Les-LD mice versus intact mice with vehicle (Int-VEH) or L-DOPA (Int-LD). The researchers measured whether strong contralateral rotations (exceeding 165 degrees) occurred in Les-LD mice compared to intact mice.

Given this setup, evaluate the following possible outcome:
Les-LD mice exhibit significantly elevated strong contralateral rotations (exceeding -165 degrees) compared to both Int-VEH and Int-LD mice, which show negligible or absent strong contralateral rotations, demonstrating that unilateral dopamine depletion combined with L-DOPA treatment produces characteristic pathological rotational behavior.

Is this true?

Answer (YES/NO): YES